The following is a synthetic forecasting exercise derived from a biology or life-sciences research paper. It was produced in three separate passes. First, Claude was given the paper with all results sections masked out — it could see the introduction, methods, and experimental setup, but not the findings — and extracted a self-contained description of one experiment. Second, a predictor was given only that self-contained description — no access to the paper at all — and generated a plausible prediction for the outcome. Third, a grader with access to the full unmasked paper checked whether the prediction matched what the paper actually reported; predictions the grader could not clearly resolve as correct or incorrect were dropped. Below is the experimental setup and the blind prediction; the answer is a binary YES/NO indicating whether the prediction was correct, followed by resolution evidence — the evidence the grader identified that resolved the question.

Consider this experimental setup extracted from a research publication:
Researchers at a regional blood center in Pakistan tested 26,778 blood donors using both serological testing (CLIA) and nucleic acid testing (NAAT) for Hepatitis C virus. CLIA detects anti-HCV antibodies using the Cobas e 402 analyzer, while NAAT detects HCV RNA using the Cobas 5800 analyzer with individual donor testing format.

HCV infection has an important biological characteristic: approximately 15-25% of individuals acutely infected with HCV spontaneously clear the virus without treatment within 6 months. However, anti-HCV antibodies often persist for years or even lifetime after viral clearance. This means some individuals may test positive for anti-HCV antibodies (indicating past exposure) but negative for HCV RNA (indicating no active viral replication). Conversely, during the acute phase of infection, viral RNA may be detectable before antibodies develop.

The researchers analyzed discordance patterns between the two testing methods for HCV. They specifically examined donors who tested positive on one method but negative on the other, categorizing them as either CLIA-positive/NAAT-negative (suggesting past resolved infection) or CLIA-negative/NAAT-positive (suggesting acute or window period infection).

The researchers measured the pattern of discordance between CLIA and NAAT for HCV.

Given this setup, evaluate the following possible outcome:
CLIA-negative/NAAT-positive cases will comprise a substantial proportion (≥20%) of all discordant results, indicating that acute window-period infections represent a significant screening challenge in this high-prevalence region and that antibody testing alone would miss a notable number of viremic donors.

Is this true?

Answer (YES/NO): NO